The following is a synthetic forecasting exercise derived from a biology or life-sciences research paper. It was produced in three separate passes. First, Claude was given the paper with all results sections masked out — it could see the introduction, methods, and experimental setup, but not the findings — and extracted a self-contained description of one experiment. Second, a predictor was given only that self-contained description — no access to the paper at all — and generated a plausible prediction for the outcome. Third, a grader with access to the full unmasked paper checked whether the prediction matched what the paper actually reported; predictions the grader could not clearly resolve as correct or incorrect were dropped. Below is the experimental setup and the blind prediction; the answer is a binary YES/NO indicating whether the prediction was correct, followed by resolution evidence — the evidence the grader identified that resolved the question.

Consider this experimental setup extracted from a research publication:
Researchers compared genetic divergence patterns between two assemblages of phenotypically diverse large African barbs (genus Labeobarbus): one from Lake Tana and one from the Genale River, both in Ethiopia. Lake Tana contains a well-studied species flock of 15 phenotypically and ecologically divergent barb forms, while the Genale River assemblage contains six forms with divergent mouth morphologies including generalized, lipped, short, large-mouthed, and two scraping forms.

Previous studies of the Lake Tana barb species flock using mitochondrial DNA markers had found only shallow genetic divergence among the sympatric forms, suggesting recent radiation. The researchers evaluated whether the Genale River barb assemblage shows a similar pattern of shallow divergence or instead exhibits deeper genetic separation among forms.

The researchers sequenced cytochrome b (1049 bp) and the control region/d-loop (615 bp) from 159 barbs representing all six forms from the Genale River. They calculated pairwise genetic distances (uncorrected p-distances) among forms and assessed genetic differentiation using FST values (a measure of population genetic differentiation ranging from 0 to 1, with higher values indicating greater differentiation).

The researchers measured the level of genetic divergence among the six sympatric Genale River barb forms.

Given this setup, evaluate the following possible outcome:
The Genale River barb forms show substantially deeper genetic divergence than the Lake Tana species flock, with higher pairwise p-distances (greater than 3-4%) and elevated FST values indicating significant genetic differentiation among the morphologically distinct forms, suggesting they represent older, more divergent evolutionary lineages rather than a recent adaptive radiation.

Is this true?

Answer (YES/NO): NO